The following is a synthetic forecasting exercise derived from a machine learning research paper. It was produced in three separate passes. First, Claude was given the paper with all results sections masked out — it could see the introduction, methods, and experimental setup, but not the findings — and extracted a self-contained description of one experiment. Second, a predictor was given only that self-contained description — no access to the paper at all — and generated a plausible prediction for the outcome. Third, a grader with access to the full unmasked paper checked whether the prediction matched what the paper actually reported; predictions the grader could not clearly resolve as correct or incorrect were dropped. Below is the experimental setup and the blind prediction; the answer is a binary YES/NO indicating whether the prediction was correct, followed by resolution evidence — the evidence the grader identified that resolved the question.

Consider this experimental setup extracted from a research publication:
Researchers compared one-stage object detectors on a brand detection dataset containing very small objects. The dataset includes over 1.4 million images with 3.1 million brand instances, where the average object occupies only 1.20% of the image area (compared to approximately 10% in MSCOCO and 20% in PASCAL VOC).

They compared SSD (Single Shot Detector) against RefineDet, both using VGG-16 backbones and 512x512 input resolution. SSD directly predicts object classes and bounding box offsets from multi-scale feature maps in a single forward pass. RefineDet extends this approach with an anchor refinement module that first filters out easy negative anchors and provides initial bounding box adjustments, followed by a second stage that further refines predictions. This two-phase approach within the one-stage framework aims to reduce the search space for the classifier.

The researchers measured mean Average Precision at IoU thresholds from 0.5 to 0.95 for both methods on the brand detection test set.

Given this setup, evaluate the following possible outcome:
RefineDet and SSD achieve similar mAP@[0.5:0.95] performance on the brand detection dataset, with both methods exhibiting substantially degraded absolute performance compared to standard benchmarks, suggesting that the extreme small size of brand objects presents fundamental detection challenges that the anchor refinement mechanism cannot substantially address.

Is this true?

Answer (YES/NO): NO